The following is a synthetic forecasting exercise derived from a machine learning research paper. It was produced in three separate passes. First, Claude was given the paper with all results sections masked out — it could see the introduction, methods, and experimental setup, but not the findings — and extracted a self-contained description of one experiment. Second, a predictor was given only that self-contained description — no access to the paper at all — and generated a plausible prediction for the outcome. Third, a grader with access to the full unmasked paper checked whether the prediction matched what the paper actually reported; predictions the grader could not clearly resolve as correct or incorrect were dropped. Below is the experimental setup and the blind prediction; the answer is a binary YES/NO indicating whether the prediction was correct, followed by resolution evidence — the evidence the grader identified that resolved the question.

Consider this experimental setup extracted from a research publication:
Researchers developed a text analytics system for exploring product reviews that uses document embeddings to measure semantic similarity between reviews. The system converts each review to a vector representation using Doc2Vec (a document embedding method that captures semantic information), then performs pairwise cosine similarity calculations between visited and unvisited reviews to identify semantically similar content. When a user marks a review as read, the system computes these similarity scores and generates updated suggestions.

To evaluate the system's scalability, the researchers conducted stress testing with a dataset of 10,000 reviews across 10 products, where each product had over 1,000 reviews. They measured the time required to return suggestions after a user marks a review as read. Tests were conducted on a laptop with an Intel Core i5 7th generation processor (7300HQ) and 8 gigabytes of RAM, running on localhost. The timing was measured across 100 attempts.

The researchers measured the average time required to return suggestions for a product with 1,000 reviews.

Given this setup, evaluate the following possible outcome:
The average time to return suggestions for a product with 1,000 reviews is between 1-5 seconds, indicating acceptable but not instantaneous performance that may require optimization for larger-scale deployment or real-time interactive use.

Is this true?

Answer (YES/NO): YES